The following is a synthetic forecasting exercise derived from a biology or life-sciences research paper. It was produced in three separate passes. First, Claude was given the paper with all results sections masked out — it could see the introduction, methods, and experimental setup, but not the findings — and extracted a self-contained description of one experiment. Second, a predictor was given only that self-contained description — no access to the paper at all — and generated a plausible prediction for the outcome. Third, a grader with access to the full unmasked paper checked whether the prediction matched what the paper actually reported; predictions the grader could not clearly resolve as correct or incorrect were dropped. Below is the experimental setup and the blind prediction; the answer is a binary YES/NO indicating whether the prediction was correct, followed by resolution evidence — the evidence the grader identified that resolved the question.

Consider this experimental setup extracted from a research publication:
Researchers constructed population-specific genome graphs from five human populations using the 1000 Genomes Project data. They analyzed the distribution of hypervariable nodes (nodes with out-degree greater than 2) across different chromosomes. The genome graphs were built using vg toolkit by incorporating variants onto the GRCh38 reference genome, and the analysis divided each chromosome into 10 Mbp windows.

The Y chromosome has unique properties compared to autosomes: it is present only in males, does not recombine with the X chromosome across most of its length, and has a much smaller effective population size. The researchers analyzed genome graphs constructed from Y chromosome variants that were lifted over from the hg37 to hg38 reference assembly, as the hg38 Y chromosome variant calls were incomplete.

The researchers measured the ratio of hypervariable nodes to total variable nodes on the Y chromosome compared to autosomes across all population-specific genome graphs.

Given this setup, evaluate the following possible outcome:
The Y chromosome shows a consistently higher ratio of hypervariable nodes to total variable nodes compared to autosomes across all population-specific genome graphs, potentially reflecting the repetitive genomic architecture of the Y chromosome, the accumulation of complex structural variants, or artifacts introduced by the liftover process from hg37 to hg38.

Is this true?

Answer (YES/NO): NO